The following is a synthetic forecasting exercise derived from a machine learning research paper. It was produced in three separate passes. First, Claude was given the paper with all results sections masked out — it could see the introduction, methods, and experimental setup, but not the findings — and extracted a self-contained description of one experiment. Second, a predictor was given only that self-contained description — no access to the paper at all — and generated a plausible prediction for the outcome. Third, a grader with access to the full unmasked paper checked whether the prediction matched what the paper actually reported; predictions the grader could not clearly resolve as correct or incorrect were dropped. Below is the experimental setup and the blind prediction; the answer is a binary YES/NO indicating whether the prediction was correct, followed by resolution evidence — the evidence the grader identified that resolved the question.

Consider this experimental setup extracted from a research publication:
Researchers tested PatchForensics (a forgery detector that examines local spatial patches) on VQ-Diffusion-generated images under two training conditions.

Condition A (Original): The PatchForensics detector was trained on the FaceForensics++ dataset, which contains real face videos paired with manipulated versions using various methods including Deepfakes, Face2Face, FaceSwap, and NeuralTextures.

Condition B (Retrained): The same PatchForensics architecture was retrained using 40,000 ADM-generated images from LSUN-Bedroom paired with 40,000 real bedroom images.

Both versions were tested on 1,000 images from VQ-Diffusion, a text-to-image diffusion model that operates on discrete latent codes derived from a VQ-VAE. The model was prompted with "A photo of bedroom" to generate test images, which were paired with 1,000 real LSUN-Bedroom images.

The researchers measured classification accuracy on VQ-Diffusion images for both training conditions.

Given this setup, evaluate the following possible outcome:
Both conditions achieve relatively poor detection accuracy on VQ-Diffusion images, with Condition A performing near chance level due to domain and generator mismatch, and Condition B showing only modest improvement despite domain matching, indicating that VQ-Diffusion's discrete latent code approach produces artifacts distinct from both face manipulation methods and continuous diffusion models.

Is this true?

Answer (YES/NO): NO